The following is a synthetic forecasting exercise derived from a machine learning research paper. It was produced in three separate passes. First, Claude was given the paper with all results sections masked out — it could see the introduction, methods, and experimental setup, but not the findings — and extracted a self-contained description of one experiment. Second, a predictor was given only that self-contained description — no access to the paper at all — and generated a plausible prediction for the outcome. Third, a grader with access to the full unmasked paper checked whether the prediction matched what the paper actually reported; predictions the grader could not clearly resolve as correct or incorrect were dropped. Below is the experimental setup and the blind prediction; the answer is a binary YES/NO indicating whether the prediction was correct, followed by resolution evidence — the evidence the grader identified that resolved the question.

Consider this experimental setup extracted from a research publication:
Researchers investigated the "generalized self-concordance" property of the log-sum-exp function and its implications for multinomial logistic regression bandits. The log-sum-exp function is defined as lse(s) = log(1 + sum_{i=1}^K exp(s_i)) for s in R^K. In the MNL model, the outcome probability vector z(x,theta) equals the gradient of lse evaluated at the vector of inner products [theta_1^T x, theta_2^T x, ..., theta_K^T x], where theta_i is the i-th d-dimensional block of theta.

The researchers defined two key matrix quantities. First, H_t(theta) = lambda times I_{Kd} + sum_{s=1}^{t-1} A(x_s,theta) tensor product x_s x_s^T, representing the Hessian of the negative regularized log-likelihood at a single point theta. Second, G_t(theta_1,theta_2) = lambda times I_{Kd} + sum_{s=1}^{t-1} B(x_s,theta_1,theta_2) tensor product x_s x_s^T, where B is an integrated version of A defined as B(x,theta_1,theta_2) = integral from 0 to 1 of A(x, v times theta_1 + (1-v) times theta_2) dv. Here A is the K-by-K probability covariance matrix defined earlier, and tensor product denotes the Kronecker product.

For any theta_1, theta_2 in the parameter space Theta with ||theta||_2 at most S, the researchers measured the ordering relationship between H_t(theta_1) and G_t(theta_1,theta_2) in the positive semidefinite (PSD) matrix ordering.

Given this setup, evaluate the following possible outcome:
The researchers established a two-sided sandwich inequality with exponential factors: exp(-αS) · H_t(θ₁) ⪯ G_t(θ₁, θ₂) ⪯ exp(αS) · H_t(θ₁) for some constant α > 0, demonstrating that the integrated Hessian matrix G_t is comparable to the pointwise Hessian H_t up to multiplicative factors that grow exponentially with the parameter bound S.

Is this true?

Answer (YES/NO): NO